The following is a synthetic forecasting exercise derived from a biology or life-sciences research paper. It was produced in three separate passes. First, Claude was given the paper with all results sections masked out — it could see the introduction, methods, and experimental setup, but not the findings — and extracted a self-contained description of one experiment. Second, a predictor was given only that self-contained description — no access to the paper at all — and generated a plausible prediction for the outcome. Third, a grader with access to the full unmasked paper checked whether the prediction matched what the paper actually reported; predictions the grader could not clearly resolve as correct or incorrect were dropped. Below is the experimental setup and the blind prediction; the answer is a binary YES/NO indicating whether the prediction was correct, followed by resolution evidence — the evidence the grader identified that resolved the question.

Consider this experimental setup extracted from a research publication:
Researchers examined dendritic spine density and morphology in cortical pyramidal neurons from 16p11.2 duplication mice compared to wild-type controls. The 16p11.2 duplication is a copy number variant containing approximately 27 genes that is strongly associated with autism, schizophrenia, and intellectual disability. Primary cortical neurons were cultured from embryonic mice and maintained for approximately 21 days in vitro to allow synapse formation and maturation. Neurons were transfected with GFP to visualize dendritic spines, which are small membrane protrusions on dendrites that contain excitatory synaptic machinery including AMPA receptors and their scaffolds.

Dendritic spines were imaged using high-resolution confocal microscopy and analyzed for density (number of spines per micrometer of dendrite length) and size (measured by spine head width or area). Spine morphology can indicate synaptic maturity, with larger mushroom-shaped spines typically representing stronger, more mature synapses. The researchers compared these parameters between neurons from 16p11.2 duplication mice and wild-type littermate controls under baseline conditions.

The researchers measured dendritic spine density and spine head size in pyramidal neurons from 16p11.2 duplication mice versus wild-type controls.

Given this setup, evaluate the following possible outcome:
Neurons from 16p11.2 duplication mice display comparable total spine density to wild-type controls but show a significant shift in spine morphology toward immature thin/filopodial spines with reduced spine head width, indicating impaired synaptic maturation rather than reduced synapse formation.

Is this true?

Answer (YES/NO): NO